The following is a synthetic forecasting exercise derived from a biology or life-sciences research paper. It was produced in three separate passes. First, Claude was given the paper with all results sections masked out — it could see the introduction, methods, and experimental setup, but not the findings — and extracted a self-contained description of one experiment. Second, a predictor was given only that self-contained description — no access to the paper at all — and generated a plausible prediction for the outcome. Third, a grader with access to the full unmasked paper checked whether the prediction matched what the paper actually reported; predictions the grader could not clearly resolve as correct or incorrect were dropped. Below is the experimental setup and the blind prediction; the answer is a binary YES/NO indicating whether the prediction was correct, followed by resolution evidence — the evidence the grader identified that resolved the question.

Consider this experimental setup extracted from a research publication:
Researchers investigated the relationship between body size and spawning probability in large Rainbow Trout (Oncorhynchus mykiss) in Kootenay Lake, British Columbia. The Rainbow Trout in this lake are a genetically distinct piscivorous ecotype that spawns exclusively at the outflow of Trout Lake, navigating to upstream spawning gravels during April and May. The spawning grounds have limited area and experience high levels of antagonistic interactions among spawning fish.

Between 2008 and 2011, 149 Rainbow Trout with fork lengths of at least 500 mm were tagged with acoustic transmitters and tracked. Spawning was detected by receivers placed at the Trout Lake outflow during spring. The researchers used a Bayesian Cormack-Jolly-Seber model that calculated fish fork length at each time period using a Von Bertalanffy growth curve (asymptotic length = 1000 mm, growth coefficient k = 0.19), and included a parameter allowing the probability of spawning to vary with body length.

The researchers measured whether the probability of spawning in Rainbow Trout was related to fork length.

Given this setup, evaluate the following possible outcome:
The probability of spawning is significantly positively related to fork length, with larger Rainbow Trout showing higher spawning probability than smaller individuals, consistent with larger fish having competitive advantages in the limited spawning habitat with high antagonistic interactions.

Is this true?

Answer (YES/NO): YES